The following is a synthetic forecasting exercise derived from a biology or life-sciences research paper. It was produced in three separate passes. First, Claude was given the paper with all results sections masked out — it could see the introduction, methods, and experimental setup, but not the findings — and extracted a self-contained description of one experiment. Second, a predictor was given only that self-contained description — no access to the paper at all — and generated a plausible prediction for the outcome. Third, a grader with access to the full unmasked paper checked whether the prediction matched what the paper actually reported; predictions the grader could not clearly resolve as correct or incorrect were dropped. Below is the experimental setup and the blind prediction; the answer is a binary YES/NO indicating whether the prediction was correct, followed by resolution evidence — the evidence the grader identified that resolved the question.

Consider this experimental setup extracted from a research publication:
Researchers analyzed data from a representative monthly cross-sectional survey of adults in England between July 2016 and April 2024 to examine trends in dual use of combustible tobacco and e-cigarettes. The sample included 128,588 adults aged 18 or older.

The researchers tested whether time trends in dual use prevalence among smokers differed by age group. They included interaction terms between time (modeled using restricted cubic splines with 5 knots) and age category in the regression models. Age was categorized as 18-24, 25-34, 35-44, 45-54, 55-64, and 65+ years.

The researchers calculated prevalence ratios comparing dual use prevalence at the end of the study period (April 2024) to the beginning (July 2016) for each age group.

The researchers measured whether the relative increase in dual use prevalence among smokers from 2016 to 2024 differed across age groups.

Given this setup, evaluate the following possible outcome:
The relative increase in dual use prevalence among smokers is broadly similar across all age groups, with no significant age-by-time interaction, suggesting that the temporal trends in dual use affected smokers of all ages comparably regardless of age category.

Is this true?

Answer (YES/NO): NO